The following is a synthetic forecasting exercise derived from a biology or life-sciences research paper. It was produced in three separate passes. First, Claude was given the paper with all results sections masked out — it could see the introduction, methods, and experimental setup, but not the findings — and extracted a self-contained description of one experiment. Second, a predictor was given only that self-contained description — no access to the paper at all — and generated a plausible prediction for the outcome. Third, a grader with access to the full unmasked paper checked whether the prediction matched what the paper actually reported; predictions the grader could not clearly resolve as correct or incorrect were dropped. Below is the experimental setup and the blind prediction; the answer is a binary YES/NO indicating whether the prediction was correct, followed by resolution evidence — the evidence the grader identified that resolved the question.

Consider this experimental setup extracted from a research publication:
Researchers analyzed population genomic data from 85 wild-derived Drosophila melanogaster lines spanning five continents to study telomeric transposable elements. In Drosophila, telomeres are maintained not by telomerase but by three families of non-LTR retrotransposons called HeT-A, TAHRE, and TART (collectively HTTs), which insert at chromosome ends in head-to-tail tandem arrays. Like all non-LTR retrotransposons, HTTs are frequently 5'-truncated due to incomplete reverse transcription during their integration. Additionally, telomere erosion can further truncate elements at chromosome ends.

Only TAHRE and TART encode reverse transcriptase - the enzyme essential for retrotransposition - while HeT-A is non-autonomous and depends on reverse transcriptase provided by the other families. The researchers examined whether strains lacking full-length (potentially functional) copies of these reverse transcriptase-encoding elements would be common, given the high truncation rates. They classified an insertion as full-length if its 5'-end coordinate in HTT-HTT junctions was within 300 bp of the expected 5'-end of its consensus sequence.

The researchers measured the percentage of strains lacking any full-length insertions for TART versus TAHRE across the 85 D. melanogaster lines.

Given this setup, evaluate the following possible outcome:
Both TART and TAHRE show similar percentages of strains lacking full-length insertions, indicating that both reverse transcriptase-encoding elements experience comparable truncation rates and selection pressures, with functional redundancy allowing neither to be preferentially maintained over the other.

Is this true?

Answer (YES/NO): NO